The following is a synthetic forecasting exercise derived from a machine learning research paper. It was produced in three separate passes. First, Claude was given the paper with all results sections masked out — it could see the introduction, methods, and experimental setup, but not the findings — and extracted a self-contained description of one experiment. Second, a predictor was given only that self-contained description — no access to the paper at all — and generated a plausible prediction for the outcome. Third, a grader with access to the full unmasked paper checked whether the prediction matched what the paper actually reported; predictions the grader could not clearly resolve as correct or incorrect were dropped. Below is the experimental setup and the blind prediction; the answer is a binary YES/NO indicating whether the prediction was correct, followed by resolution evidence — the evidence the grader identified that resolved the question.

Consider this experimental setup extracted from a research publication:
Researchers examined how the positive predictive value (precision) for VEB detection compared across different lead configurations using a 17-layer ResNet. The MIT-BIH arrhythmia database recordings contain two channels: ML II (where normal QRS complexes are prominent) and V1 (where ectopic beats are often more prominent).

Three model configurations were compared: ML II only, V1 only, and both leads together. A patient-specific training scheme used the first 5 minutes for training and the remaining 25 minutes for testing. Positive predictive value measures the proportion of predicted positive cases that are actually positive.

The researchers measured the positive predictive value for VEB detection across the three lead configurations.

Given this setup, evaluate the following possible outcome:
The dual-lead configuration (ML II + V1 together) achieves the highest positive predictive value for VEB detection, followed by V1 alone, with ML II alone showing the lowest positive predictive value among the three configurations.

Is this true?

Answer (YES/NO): NO